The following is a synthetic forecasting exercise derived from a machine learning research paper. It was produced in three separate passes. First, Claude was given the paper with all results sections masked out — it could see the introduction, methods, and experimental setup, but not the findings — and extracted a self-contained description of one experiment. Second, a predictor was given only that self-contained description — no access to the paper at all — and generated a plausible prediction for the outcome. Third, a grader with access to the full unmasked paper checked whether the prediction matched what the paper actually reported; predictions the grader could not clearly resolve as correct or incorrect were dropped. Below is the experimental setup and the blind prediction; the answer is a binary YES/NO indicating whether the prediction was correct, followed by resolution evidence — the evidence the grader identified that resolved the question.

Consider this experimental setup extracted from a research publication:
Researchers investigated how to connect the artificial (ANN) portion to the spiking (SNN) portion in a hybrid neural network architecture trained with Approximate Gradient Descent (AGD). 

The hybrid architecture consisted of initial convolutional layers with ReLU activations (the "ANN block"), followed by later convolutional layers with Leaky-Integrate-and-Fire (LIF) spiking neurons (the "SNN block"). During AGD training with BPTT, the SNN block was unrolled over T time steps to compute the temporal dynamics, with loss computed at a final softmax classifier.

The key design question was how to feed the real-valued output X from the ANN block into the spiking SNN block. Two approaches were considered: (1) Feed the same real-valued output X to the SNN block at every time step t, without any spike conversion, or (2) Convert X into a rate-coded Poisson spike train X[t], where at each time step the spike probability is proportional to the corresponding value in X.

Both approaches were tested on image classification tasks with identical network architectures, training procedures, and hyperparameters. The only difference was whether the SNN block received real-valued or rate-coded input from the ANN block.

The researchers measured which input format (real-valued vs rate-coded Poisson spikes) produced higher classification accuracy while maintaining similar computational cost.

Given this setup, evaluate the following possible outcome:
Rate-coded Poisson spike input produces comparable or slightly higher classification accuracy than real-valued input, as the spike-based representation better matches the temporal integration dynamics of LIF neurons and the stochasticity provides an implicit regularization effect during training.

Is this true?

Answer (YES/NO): NO